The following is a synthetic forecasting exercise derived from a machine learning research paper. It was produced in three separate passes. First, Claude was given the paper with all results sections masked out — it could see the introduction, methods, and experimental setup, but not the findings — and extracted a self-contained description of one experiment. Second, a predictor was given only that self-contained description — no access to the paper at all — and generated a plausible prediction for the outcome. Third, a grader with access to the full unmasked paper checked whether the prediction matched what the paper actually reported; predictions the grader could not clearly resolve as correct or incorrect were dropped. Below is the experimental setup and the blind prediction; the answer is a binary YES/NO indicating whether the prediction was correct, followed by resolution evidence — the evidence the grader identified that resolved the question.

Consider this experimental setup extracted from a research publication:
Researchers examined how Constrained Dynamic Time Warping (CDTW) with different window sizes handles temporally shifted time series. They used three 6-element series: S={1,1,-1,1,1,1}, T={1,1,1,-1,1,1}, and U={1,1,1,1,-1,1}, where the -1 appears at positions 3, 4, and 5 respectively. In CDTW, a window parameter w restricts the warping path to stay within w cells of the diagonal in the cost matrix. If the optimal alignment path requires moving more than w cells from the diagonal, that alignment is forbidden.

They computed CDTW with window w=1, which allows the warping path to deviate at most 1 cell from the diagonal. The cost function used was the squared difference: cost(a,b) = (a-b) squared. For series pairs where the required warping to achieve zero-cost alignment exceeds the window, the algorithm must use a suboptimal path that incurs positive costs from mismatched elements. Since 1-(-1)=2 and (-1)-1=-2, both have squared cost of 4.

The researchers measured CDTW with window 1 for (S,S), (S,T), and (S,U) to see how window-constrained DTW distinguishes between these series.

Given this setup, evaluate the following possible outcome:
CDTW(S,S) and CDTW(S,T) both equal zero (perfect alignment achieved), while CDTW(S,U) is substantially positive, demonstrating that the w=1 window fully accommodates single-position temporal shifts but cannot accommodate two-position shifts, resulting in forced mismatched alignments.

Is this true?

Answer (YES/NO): YES